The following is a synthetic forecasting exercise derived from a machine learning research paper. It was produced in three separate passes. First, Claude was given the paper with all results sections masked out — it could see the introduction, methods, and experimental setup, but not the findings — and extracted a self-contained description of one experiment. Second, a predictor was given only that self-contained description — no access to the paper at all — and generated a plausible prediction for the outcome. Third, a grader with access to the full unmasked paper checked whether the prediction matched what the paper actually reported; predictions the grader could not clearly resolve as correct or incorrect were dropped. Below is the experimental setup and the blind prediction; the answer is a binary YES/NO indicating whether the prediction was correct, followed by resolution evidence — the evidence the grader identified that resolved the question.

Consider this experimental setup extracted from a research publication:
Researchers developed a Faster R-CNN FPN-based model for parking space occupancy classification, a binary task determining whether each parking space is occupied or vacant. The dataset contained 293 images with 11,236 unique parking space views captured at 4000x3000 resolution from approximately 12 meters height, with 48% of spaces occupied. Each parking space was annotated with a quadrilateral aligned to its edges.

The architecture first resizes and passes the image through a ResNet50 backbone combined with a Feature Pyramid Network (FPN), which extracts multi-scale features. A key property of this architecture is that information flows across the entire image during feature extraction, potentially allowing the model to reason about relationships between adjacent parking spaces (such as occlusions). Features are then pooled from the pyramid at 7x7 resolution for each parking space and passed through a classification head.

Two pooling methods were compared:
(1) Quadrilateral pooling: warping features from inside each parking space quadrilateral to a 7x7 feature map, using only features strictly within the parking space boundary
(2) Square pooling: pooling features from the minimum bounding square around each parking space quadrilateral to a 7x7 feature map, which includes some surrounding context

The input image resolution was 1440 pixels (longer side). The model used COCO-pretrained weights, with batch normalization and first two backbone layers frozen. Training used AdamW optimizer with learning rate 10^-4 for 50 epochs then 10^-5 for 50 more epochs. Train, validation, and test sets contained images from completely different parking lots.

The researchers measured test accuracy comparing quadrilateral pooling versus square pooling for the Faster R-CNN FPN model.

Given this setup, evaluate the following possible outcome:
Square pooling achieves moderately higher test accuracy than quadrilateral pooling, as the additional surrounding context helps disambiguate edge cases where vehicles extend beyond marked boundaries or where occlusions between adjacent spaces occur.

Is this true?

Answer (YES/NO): NO